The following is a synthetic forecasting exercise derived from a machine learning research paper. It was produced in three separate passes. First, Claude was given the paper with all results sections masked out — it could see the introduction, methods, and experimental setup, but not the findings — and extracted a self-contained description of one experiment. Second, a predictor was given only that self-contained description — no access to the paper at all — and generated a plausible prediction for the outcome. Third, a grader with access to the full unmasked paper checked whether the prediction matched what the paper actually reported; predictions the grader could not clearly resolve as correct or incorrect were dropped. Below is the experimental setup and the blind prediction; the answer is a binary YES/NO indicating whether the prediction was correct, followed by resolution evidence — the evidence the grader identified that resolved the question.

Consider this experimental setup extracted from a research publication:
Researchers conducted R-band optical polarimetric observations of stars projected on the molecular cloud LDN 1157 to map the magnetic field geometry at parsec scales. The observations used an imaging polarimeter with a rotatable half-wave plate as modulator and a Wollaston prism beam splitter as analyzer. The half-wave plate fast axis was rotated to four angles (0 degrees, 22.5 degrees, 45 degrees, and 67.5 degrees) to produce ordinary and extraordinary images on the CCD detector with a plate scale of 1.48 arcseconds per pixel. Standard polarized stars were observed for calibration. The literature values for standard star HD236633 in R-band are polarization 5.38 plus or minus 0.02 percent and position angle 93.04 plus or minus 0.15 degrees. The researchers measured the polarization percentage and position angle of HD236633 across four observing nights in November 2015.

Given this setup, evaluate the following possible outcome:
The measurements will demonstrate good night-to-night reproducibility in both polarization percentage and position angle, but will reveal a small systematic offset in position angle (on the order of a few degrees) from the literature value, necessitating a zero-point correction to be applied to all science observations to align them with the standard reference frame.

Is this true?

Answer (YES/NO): NO